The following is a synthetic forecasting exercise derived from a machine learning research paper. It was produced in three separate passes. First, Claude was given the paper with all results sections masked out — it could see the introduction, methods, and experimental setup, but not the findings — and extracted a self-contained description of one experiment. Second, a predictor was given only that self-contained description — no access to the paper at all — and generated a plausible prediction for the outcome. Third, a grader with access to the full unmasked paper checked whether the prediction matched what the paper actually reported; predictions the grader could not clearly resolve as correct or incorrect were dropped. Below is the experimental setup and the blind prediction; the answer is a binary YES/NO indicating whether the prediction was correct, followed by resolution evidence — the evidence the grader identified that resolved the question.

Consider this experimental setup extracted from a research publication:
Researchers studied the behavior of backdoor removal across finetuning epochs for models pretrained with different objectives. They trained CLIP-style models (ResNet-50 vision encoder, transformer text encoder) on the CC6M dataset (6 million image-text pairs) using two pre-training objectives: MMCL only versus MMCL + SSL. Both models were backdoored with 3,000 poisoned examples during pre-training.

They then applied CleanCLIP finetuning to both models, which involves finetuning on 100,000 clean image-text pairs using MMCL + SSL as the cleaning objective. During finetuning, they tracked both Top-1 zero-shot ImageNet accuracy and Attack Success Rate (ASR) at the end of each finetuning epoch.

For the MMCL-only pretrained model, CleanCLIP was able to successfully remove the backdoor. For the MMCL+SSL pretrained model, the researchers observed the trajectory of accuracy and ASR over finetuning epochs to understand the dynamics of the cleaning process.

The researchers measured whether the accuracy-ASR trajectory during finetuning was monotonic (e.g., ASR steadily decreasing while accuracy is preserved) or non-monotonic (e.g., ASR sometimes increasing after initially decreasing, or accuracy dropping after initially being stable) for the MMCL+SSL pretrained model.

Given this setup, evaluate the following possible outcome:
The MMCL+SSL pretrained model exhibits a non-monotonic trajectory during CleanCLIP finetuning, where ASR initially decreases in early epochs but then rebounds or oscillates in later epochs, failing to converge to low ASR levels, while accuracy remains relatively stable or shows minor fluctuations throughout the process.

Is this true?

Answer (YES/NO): NO